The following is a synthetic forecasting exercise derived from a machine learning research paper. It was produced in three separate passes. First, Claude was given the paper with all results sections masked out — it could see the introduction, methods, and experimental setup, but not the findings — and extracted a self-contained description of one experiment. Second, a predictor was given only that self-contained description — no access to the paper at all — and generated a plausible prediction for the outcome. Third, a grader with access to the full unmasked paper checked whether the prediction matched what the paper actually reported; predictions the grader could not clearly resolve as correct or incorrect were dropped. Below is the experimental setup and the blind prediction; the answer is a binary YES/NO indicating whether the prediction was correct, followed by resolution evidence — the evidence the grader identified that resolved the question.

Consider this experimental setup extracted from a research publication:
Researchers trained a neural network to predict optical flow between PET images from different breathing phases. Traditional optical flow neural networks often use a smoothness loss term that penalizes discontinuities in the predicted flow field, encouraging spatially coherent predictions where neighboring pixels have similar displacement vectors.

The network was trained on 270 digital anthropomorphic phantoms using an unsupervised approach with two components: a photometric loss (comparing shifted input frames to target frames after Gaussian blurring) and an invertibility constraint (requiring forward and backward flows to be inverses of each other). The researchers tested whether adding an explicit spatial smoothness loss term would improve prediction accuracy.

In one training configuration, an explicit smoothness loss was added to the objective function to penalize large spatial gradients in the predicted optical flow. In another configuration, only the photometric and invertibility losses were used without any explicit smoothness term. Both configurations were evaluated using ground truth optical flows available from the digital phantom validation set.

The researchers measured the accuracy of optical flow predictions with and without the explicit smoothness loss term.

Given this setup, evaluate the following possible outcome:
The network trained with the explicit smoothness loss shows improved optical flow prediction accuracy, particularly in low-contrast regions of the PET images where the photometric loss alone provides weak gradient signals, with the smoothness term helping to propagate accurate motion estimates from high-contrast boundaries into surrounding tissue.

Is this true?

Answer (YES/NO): NO